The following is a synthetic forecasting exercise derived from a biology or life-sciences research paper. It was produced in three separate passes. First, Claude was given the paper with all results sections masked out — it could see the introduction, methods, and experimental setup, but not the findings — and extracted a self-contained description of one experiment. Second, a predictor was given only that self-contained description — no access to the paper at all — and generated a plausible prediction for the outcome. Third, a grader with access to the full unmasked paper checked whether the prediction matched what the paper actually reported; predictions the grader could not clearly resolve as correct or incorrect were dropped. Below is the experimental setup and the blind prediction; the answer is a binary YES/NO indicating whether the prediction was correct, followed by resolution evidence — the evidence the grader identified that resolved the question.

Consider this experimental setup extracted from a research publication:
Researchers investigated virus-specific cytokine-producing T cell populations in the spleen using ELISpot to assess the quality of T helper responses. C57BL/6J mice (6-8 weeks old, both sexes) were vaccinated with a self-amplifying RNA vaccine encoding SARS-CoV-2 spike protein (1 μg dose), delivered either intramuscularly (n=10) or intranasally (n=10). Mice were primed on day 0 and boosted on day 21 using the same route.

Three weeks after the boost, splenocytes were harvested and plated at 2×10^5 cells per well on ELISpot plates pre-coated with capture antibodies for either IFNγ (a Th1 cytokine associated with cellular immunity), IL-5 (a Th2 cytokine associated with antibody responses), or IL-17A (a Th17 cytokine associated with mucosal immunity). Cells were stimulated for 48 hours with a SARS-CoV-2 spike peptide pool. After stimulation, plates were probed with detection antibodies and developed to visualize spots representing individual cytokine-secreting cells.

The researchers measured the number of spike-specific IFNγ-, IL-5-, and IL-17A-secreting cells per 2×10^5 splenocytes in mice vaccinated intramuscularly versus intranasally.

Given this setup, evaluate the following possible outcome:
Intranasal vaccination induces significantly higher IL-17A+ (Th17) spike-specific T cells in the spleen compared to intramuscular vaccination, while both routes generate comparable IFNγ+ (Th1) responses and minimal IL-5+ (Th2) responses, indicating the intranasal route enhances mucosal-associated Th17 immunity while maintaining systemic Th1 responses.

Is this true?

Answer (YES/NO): NO